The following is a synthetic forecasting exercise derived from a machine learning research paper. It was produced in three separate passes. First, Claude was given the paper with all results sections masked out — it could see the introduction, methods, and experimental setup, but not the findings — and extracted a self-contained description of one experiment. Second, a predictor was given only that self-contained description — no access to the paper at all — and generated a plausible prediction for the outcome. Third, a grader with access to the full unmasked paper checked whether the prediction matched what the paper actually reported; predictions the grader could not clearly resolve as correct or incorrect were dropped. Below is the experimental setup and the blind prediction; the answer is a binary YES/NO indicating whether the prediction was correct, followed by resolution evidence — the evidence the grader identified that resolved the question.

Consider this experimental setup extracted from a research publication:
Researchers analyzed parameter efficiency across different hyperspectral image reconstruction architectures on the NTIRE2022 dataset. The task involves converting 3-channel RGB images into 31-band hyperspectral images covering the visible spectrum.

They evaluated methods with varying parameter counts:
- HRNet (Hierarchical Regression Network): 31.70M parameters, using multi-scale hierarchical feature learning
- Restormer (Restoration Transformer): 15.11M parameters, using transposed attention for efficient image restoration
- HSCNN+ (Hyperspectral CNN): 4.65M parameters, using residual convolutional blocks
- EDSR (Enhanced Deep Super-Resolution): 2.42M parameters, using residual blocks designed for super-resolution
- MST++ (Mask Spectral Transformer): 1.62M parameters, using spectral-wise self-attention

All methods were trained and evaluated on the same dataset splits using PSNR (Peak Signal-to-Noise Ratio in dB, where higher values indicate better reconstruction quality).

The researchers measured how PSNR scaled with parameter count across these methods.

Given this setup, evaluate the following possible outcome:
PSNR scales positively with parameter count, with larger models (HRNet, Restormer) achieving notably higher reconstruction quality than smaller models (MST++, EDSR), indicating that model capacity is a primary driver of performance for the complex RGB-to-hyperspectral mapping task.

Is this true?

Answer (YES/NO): NO